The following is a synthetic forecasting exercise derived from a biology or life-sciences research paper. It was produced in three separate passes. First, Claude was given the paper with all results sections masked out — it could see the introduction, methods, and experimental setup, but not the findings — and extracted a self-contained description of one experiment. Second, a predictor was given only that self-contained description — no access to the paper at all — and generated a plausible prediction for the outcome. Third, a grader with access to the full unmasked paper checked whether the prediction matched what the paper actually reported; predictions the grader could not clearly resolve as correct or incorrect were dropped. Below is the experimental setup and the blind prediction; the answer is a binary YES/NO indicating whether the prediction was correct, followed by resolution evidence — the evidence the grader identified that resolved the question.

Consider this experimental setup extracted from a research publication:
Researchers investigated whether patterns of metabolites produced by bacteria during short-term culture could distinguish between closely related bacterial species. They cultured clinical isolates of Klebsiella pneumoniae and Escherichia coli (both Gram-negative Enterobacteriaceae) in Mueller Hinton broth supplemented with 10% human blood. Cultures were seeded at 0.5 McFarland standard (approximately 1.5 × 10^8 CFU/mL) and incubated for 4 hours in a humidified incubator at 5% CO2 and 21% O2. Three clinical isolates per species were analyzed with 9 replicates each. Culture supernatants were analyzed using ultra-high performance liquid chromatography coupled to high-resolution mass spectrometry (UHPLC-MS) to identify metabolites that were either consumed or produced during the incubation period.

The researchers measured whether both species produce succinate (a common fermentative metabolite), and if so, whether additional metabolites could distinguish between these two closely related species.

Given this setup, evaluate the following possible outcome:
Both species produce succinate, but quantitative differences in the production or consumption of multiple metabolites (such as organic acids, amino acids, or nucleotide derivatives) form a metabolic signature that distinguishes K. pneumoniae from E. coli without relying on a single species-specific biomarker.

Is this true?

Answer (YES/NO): NO